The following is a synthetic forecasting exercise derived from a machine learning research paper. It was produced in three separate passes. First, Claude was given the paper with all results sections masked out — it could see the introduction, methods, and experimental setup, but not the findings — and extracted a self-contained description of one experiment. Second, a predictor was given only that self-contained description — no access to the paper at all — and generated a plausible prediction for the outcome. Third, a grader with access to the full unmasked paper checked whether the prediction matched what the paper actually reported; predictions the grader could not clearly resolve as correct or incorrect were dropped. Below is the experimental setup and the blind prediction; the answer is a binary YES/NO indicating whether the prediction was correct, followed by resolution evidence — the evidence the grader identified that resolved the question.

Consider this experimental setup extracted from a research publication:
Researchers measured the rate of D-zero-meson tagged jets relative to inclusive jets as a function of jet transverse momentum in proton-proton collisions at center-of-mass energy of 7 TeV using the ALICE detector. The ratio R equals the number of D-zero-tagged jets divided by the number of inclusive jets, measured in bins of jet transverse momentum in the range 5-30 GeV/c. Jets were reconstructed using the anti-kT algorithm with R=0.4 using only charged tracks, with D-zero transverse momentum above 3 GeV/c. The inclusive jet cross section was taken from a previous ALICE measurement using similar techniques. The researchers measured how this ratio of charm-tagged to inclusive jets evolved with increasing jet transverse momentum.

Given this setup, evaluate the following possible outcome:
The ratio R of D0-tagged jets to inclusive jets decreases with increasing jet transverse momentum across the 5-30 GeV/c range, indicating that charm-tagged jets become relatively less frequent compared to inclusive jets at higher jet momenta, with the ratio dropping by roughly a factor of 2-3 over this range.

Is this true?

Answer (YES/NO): NO